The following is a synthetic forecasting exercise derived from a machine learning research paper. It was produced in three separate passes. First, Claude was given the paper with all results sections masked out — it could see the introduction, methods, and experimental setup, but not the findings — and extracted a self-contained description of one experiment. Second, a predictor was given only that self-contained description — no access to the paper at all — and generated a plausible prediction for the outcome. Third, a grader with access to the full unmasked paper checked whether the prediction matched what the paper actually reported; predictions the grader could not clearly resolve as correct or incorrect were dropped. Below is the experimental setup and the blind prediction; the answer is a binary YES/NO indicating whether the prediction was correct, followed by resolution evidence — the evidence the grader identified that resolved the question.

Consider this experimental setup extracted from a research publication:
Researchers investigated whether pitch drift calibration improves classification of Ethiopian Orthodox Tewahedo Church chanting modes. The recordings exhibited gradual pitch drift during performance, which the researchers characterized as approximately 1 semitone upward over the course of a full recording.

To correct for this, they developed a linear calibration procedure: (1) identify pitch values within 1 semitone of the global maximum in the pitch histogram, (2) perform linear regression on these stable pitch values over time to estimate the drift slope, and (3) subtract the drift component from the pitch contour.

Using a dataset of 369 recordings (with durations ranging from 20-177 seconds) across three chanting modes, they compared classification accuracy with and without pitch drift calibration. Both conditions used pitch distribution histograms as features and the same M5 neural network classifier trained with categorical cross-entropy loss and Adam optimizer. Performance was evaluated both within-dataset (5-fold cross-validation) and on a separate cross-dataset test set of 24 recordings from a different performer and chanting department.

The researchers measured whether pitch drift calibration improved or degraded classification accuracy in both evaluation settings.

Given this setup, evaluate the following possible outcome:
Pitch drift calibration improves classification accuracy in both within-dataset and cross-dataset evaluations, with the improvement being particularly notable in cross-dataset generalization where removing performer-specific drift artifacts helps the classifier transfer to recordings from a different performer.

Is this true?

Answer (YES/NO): NO